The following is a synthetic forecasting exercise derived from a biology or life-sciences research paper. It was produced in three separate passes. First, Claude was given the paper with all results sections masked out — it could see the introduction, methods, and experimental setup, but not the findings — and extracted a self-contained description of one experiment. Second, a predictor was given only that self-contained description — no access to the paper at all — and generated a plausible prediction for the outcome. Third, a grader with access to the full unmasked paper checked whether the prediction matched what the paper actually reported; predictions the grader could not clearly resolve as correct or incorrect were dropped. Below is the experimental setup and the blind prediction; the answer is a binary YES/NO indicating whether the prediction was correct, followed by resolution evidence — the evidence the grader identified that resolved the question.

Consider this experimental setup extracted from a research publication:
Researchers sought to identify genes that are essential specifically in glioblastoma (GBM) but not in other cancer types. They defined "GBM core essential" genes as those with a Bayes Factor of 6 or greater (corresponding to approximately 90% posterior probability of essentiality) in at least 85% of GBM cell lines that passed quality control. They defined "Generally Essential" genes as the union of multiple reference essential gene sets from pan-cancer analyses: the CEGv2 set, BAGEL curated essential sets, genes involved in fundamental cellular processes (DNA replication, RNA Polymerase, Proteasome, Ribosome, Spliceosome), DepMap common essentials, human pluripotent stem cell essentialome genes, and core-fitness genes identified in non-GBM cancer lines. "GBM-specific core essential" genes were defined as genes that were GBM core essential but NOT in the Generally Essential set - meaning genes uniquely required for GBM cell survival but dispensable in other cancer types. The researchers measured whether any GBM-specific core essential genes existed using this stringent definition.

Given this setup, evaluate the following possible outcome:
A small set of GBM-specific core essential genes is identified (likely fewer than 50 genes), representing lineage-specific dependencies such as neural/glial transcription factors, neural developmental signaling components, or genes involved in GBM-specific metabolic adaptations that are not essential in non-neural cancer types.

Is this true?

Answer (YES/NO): NO